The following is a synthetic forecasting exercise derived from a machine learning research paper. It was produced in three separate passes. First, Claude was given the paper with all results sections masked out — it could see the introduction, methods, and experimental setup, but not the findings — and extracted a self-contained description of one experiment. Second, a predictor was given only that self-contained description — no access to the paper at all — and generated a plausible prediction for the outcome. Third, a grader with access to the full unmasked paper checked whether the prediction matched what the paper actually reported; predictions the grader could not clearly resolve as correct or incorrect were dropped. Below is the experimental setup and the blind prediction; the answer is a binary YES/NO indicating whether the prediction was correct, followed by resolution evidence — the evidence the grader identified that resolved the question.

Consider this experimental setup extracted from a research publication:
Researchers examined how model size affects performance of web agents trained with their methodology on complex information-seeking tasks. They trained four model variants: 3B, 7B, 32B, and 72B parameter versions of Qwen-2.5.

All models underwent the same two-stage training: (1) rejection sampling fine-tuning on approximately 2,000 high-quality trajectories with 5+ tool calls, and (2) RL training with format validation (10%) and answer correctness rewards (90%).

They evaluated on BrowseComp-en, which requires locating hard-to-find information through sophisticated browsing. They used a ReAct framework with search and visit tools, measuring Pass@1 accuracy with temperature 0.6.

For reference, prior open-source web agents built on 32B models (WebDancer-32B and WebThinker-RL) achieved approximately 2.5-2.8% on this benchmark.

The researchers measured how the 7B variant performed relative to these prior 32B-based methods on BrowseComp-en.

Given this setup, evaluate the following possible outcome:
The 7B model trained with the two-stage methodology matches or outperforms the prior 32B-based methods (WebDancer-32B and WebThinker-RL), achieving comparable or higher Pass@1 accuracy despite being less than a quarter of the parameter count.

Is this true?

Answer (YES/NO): YES